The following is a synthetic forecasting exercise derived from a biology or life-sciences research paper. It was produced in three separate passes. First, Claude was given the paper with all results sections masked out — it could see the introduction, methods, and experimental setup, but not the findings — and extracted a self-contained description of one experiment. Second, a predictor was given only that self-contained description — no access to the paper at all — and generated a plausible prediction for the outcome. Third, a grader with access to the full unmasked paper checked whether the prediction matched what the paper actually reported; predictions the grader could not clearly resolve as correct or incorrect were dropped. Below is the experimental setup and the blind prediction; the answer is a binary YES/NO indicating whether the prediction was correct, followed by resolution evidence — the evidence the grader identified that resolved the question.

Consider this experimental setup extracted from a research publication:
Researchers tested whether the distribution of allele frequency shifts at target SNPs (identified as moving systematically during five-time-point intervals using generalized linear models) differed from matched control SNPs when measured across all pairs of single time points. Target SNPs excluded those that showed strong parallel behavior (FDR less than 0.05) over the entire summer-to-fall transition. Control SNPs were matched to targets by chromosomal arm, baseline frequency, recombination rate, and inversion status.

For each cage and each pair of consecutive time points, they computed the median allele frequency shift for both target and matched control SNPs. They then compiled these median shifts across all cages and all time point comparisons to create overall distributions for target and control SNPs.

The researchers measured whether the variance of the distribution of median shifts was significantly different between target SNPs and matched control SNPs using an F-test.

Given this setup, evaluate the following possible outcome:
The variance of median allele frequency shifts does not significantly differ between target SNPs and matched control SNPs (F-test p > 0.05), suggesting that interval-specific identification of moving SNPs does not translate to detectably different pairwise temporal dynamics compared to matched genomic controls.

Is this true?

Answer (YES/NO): NO